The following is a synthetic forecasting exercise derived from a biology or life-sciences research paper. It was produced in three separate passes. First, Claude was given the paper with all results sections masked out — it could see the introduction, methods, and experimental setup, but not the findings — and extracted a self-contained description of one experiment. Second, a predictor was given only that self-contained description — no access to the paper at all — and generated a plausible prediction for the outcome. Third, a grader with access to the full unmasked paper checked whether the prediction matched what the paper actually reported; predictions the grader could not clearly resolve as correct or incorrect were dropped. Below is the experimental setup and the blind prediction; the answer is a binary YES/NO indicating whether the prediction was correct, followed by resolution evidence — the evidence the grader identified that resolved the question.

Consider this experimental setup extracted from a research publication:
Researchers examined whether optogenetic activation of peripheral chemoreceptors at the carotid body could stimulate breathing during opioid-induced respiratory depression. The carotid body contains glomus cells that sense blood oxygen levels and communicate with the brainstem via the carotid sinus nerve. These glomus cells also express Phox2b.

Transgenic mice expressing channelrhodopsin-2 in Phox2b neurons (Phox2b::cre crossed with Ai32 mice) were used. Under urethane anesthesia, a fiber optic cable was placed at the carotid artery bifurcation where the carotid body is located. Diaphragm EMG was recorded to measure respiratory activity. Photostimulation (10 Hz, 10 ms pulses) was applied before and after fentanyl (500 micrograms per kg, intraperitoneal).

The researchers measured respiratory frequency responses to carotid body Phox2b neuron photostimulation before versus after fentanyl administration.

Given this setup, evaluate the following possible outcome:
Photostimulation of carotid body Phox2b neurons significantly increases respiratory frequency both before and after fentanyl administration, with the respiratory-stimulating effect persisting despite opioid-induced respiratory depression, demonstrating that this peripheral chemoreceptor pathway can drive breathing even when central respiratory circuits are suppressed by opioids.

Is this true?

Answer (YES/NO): NO